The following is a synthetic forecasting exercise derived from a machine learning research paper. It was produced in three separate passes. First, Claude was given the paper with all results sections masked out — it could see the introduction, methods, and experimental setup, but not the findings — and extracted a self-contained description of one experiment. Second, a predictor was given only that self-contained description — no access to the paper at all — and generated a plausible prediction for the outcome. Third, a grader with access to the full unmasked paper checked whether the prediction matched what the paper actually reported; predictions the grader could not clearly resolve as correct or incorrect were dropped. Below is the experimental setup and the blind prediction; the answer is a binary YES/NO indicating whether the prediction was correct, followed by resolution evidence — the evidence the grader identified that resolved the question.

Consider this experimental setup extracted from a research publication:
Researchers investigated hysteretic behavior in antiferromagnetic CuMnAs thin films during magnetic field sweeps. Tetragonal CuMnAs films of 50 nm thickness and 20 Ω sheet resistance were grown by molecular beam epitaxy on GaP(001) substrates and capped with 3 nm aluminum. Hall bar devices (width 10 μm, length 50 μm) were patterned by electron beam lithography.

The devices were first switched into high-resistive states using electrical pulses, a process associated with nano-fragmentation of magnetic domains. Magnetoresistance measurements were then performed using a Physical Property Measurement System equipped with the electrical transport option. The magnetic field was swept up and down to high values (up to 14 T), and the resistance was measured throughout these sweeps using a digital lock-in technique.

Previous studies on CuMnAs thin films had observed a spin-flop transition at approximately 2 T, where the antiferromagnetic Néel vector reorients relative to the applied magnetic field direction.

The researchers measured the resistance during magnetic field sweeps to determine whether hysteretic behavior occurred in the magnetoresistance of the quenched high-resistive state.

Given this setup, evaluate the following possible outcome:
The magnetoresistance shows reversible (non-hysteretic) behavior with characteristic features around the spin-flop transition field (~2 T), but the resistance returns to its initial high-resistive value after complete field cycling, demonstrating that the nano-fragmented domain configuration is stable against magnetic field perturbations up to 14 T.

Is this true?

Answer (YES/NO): NO